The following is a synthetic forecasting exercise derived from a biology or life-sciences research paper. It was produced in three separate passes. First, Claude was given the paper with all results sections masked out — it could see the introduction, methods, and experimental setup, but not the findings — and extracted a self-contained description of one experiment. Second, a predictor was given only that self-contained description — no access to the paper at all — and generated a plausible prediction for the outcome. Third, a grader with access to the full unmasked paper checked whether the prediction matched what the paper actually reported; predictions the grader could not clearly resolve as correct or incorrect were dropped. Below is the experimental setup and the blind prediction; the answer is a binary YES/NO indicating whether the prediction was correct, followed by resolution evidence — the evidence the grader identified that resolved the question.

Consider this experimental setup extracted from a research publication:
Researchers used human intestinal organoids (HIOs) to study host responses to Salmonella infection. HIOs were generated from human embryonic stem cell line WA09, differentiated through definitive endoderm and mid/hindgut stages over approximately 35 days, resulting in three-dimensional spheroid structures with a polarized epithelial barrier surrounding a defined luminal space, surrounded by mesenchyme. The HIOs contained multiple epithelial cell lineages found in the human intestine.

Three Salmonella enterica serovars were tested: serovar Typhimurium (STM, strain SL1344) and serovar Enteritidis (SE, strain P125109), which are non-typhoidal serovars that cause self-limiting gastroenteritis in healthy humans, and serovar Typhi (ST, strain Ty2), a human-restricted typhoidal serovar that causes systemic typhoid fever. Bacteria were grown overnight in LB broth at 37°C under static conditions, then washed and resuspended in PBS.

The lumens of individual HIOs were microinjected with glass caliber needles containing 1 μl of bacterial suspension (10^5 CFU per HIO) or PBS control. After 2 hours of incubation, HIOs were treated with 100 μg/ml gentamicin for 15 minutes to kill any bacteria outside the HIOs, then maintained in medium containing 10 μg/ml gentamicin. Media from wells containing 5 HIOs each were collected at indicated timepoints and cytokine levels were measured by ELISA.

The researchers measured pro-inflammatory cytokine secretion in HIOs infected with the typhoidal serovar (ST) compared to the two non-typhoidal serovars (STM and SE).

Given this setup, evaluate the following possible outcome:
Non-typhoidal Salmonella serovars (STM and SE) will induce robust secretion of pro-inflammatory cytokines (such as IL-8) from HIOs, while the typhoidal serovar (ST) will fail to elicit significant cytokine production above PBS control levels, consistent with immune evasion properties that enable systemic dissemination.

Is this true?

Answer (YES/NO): NO